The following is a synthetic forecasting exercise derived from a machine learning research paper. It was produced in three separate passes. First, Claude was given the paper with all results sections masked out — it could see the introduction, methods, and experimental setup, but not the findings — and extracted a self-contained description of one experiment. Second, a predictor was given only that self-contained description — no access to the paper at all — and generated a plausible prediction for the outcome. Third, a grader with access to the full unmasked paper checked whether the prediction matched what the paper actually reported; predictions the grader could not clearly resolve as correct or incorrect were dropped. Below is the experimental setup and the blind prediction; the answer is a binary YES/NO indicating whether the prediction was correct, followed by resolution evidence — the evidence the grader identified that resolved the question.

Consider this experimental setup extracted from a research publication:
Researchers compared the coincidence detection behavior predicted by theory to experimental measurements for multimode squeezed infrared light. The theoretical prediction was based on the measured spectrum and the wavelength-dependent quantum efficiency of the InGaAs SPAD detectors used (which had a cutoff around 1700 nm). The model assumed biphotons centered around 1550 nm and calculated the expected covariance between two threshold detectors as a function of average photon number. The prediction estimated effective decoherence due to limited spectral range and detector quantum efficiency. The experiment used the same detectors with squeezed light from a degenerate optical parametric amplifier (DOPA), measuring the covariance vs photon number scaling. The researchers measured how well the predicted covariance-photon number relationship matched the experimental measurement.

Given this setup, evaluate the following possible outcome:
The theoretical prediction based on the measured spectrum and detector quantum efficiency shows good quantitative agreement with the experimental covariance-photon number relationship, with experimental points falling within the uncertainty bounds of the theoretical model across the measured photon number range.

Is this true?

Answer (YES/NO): NO